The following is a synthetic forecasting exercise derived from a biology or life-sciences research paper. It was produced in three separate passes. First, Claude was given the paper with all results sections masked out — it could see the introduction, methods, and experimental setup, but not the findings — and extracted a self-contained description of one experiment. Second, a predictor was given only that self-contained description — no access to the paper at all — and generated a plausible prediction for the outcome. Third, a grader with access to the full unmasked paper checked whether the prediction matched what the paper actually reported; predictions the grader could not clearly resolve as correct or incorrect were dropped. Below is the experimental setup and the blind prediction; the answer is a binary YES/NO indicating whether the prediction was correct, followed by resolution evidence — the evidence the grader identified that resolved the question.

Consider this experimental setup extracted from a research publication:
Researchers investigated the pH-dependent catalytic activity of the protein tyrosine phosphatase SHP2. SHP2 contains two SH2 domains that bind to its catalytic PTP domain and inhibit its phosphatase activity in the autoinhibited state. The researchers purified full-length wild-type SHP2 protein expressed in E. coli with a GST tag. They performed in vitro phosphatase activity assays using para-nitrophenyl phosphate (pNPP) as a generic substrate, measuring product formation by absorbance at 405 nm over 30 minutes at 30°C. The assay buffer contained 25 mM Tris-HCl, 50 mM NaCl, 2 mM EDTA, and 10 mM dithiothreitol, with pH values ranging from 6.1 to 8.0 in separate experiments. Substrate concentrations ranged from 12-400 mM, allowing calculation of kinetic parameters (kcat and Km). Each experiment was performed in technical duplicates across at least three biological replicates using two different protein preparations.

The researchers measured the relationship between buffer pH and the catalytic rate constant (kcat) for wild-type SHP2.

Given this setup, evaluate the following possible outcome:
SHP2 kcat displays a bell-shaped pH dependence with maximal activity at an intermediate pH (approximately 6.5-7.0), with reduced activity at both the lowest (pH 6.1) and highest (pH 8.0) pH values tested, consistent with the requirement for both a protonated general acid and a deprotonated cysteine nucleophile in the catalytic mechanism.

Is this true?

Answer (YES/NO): YES